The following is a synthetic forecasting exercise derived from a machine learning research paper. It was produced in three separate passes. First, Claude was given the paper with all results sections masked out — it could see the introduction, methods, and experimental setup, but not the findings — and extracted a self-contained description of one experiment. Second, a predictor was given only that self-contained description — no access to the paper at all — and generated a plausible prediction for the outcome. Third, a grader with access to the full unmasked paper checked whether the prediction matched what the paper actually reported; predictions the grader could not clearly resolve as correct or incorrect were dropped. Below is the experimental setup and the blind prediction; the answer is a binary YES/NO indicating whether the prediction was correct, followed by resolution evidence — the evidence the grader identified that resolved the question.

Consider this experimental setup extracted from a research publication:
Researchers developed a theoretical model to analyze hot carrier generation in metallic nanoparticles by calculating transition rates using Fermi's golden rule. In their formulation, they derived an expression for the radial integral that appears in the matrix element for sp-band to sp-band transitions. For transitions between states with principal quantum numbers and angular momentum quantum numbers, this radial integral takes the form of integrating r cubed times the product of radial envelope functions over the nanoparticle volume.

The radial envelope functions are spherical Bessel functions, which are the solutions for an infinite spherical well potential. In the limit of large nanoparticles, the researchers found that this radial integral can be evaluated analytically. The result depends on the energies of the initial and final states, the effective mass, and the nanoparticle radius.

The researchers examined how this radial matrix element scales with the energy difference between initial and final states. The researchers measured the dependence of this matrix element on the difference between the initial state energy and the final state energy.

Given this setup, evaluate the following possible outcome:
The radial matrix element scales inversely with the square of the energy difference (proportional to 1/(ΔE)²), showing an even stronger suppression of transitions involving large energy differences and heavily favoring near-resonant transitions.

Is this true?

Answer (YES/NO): YES